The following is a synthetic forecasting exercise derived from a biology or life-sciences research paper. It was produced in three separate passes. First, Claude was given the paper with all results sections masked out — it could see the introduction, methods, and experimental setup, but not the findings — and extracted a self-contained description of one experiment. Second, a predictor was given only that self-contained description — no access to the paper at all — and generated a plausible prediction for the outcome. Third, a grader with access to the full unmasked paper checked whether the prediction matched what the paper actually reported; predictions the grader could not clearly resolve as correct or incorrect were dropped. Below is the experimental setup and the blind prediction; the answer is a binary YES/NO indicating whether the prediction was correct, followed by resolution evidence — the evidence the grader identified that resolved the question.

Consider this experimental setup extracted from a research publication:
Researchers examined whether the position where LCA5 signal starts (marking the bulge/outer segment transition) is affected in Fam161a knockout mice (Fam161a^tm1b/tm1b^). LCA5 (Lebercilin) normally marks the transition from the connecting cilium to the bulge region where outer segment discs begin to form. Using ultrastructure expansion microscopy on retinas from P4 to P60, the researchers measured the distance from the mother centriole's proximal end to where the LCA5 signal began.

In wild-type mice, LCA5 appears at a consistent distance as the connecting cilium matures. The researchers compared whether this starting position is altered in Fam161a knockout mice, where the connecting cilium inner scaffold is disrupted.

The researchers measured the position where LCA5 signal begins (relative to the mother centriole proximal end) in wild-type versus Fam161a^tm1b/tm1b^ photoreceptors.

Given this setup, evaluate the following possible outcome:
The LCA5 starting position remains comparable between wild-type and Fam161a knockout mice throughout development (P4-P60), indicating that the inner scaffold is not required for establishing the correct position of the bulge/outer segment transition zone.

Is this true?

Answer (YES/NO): NO